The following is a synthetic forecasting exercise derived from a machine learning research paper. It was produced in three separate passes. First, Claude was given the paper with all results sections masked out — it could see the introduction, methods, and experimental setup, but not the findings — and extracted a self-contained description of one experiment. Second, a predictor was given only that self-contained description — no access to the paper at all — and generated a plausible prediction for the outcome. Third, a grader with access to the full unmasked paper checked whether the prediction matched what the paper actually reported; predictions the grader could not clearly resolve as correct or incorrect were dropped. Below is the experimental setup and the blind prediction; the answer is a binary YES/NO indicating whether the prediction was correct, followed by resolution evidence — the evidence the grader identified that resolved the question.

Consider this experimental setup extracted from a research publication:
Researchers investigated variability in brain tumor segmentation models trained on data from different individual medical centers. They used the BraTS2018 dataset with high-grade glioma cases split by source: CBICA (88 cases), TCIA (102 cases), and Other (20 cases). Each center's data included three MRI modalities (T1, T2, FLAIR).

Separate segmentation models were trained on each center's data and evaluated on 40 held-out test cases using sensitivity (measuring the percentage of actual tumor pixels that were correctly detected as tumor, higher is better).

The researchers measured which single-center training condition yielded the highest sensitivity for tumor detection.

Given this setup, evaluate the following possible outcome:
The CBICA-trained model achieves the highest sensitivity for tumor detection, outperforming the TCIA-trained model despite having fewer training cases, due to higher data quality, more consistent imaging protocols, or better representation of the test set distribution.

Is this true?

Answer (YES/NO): NO